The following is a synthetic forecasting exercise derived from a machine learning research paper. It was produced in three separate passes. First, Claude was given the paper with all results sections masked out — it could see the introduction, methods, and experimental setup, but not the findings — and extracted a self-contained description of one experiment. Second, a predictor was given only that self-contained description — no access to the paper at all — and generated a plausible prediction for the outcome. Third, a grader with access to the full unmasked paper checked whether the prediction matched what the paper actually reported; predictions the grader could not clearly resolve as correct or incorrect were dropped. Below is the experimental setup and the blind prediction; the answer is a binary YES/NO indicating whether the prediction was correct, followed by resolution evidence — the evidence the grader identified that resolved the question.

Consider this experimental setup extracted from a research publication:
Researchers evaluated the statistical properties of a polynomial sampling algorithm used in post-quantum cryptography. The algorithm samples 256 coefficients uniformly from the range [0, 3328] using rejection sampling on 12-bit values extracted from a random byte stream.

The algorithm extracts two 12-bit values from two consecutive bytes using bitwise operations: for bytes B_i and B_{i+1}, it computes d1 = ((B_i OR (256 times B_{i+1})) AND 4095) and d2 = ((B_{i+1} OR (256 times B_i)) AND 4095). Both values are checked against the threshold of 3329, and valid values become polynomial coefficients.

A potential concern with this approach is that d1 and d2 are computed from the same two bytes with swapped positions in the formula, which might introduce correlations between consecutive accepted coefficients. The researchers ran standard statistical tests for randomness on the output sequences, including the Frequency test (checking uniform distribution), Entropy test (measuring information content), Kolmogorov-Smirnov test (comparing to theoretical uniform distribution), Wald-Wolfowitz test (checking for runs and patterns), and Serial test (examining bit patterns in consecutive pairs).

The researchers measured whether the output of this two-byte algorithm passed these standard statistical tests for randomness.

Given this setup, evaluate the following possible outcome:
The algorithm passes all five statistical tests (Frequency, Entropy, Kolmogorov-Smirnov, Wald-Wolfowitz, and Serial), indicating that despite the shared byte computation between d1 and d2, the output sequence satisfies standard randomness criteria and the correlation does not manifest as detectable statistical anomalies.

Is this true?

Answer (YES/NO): YES